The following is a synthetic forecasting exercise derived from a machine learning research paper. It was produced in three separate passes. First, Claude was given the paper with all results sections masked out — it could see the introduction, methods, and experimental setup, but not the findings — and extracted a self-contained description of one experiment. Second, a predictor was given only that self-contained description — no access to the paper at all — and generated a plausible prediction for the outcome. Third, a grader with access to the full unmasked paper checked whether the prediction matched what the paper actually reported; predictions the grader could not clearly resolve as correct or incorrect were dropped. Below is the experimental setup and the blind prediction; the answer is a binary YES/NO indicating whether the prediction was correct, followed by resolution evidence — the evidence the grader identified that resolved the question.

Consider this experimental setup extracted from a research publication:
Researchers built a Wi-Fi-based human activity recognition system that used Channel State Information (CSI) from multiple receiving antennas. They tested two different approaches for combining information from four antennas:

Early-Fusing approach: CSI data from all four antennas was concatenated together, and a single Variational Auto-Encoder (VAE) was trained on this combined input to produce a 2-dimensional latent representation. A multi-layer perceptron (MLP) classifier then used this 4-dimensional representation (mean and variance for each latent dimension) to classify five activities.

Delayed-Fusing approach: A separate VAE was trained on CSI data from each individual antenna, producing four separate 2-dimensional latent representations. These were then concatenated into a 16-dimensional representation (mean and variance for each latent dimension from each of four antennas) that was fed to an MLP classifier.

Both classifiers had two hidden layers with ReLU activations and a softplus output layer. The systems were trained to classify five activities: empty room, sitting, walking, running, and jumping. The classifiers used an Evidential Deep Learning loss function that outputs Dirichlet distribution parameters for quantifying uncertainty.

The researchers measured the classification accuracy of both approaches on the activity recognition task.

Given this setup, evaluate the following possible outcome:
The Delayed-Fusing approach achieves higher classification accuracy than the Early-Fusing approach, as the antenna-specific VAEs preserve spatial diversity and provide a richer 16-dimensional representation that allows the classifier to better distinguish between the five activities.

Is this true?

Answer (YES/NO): YES